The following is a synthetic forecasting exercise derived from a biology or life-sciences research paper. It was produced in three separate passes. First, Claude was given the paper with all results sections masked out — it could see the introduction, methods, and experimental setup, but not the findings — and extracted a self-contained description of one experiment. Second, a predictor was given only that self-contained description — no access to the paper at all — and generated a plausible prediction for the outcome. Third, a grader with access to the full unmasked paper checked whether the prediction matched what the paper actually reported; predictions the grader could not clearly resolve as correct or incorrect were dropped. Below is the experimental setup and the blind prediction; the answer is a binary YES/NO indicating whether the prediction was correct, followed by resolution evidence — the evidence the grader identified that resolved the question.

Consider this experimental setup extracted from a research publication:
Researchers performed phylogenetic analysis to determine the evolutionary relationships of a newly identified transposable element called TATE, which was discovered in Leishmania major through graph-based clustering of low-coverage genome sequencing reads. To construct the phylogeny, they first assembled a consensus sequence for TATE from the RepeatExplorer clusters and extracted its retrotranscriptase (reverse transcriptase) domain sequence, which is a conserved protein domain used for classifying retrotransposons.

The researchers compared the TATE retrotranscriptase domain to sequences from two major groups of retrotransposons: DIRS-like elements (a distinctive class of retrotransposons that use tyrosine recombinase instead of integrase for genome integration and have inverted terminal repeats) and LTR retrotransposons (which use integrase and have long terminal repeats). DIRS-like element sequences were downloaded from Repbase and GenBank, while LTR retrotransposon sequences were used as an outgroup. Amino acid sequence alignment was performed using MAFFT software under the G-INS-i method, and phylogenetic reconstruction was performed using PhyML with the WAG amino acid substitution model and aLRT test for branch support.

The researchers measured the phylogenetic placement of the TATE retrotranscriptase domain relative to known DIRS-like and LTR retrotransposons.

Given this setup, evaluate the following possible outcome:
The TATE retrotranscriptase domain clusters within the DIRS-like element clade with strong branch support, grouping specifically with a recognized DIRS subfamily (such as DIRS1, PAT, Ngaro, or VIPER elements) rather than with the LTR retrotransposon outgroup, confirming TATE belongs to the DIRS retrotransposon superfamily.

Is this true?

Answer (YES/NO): NO